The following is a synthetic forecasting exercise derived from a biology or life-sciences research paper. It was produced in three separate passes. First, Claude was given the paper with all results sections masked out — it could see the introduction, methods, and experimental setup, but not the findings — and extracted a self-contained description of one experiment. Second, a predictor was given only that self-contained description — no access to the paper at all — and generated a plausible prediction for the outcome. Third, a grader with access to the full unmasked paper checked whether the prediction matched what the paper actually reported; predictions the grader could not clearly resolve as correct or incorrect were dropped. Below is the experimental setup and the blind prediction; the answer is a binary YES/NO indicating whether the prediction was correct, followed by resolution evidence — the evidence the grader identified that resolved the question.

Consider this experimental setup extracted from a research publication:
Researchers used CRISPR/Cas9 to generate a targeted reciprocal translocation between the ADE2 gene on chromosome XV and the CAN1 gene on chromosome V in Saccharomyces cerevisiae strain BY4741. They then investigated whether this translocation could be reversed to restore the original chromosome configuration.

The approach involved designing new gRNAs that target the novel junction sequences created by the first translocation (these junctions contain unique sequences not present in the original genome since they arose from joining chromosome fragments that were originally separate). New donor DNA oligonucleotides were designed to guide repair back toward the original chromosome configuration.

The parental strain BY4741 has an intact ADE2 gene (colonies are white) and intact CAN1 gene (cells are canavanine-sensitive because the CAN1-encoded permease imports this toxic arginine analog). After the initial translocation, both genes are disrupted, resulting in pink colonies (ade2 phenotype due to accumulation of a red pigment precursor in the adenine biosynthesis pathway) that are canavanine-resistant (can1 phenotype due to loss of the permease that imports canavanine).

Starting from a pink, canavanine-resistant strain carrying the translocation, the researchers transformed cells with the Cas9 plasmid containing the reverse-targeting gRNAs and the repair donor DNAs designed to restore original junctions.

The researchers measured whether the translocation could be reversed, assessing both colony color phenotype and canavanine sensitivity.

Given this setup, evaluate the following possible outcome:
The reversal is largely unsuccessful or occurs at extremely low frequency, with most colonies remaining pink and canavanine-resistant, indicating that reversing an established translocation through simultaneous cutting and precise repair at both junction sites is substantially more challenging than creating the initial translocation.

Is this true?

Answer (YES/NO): NO